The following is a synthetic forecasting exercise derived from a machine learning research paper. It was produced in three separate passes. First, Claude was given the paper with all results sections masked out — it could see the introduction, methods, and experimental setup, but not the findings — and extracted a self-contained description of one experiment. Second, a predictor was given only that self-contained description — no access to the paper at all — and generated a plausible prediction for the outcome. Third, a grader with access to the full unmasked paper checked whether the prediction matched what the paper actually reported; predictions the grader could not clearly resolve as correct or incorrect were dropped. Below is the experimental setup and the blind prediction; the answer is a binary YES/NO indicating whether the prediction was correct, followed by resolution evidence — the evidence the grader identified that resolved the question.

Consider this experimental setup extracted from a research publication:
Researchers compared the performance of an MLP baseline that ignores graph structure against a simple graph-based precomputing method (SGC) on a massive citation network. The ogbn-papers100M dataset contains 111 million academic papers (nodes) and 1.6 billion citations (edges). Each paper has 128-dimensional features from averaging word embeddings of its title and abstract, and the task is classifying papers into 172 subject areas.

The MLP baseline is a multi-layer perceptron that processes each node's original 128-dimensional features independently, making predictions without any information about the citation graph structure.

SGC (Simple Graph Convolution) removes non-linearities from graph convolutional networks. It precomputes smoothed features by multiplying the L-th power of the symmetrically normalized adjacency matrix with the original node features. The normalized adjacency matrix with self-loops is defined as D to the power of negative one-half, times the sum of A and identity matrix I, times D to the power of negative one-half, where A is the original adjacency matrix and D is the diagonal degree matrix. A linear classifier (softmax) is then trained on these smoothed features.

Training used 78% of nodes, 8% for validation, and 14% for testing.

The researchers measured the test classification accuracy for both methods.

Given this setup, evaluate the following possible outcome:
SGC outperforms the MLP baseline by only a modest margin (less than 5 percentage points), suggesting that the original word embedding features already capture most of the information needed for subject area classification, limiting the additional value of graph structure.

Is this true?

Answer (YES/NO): NO